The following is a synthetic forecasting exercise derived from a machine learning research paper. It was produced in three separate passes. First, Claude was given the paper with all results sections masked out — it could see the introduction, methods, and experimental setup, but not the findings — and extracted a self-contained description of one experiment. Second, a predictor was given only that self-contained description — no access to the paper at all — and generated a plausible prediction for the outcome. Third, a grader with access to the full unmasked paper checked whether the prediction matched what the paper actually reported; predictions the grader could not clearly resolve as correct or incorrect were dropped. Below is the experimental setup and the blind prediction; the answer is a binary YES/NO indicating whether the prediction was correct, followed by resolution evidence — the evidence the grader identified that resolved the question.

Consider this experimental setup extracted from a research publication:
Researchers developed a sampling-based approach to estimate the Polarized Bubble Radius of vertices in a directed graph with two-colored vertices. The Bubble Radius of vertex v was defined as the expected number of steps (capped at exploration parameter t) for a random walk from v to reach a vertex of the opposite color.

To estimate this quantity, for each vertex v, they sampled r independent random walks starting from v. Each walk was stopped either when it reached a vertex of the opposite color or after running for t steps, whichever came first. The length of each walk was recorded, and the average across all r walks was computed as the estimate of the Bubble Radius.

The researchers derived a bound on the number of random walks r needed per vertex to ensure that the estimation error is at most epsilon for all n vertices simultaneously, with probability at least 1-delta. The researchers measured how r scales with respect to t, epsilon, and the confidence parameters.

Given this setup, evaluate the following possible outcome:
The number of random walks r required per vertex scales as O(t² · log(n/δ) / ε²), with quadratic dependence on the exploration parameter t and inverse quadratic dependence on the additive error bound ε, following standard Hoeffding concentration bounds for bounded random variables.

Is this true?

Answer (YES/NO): YES